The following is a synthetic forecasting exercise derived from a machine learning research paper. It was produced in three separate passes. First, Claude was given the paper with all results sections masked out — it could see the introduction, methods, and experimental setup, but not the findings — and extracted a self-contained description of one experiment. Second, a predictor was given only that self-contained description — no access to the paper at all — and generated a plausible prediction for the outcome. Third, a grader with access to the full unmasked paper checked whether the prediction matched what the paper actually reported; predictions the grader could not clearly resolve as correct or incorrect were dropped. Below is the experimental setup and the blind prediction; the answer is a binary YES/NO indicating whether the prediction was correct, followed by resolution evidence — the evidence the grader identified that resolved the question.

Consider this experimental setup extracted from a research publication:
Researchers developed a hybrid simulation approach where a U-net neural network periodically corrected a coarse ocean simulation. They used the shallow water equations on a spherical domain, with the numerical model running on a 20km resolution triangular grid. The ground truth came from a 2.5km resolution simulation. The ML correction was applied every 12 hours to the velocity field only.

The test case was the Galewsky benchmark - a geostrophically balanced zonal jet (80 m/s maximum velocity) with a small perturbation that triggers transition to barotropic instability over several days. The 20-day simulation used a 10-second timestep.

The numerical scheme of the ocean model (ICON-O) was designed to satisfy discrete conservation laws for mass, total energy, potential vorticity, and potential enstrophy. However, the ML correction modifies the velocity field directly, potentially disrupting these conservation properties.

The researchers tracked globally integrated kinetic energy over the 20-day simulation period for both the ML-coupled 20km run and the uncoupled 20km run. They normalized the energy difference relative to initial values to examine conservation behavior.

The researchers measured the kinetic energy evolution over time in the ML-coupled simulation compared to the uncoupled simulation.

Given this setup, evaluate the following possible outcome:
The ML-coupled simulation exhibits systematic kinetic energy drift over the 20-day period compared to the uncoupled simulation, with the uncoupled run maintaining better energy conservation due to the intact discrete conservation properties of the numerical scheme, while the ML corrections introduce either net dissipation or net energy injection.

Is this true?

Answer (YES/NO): YES